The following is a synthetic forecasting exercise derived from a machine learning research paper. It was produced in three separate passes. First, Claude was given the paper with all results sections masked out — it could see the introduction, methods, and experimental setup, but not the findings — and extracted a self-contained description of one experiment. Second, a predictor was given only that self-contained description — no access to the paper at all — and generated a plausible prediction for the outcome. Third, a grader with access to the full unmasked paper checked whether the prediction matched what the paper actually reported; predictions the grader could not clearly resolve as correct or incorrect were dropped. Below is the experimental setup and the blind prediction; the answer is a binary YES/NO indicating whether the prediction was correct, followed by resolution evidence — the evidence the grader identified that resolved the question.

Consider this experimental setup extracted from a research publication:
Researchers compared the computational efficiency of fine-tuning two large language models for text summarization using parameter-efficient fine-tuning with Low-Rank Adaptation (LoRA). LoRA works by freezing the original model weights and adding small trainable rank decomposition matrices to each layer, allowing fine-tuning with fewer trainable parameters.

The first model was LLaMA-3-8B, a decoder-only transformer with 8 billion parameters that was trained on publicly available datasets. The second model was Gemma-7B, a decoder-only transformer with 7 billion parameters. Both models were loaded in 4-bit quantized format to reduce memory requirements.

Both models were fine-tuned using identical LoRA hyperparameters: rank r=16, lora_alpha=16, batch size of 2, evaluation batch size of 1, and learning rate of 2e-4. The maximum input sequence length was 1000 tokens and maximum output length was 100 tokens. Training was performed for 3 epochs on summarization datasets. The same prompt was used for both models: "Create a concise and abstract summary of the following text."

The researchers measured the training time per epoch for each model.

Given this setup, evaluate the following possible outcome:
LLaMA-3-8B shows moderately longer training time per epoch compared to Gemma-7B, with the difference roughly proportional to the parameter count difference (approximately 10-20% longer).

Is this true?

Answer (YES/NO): NO